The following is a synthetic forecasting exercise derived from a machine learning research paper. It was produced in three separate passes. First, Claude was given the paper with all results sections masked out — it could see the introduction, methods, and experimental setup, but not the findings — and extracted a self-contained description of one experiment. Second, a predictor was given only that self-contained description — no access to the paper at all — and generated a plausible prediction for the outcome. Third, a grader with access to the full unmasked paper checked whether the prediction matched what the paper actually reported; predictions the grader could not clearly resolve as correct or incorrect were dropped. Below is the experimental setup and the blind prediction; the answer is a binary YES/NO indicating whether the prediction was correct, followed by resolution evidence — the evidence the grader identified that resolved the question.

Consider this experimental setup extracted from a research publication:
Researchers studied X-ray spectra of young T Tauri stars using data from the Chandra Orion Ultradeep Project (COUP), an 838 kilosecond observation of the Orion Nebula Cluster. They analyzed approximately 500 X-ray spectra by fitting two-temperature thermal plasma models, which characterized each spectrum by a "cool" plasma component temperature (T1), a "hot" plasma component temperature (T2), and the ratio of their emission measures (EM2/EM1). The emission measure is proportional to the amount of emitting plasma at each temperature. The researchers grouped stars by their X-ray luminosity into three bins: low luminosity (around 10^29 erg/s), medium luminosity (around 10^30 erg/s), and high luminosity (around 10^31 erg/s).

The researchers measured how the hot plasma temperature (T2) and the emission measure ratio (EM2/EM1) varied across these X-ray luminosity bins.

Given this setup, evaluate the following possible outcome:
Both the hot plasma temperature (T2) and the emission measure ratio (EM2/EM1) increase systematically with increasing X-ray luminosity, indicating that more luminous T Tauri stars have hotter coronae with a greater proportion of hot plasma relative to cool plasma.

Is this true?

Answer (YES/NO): YES